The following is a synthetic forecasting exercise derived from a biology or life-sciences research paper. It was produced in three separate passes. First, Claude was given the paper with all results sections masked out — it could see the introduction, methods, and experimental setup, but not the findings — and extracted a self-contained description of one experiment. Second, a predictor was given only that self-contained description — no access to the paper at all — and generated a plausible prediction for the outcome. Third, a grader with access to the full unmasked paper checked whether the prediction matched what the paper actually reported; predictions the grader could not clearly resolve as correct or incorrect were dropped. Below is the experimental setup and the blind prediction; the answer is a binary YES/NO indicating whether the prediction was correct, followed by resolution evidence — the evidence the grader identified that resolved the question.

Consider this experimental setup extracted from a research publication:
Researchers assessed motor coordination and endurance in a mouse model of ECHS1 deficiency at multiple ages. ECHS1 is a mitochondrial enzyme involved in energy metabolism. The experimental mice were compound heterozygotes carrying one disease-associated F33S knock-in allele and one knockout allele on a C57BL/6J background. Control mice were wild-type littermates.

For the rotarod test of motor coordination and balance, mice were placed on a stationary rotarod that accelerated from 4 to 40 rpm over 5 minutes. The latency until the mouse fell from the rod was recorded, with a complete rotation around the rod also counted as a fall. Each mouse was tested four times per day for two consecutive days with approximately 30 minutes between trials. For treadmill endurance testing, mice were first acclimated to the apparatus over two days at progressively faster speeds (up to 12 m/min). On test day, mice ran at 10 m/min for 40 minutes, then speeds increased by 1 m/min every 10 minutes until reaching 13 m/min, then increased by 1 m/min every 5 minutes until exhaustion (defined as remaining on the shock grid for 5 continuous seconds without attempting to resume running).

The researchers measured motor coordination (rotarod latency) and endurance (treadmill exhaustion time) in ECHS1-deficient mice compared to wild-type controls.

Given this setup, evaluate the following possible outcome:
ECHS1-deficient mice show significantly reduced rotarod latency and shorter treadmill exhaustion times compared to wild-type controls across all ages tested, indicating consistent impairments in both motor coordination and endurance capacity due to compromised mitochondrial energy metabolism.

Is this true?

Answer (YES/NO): NO